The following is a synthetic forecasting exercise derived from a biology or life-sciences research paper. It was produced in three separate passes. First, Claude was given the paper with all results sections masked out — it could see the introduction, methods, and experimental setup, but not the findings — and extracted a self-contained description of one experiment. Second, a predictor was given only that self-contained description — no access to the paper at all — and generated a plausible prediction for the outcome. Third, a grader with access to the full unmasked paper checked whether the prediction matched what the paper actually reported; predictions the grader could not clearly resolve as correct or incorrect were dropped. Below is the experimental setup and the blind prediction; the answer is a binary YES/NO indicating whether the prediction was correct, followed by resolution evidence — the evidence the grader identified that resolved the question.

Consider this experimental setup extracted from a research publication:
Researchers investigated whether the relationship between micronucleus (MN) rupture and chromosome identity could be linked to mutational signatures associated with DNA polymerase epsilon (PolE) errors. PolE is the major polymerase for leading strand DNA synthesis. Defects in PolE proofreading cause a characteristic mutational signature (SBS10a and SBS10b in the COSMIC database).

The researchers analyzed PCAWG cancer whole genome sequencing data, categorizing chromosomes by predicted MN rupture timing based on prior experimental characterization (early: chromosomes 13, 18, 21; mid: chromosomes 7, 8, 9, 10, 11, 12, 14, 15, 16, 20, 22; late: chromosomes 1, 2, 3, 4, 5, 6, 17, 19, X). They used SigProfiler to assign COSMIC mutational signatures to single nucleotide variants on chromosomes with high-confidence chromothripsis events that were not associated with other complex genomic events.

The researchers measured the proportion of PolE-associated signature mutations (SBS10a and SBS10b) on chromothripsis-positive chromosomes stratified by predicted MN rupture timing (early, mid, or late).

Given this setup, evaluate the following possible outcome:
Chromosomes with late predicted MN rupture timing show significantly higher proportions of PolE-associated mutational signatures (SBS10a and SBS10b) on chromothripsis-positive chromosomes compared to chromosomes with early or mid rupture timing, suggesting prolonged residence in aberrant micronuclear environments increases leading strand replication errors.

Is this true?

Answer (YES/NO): NO